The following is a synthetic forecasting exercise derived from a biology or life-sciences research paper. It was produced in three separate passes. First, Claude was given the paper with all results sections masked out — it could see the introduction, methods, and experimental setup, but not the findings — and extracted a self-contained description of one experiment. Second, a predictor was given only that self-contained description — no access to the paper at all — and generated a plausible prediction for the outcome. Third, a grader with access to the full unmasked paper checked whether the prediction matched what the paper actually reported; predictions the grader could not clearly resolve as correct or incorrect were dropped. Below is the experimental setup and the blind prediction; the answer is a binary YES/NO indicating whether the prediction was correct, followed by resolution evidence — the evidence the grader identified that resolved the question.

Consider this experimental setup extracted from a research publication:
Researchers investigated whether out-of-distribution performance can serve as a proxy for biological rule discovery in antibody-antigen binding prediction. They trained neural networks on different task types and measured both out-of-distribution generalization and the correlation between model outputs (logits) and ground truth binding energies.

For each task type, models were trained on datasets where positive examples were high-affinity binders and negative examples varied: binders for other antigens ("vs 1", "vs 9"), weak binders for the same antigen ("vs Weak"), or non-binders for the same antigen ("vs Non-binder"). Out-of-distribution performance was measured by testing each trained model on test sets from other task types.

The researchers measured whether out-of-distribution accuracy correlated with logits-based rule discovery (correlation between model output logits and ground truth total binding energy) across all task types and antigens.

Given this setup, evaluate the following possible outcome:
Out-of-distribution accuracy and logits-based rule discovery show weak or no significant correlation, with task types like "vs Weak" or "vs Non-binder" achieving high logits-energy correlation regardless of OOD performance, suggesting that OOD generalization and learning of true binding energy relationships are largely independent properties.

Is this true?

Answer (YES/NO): NO